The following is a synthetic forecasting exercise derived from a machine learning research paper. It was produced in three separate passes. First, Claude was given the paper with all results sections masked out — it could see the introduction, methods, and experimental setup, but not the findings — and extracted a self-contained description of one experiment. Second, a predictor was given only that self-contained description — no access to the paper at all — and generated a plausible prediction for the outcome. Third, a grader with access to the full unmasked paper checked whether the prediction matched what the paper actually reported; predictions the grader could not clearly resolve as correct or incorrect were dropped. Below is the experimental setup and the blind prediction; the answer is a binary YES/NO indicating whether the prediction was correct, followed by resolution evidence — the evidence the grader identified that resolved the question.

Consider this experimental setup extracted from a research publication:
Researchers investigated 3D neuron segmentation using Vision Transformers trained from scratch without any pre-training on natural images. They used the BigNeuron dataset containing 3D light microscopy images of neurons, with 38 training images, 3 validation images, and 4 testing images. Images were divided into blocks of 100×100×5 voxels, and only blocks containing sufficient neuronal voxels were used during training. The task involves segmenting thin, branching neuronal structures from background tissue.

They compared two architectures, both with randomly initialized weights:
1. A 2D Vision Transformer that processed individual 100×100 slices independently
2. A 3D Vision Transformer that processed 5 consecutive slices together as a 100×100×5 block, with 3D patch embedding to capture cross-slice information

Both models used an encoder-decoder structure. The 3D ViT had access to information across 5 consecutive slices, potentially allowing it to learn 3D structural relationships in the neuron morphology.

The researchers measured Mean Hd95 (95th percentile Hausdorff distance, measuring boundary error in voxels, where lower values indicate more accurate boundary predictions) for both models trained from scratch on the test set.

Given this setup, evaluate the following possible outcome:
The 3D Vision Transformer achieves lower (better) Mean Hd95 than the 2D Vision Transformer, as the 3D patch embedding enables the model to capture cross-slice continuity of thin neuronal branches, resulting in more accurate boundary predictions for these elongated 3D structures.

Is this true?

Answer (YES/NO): NO